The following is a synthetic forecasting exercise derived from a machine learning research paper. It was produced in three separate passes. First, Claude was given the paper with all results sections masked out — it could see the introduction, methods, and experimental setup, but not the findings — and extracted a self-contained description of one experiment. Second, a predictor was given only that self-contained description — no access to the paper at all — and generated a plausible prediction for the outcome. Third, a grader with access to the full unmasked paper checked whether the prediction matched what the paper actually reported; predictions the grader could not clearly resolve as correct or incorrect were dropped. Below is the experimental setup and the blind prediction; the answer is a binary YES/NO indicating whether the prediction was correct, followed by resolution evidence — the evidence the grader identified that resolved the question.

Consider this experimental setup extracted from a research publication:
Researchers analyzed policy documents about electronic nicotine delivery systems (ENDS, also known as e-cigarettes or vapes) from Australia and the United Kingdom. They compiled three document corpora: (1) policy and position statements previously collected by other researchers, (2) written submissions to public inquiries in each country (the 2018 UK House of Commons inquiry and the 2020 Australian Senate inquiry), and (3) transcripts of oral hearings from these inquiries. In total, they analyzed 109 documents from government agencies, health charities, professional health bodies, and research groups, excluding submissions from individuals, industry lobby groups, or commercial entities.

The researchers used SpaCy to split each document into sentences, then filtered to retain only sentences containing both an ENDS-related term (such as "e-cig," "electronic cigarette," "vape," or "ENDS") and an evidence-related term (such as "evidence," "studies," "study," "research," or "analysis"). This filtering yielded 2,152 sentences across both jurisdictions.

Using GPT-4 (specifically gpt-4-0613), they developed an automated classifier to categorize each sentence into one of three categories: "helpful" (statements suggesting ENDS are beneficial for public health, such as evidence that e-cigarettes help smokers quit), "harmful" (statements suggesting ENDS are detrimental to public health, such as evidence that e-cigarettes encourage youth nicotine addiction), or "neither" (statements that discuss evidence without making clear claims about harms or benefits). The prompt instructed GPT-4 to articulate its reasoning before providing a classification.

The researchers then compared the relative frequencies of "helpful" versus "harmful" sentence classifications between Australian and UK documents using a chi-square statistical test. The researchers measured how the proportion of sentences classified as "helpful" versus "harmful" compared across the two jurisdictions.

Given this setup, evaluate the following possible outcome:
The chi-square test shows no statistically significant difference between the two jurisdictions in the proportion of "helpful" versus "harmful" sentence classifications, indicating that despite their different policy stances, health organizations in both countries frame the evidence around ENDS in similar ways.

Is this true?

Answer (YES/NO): NO